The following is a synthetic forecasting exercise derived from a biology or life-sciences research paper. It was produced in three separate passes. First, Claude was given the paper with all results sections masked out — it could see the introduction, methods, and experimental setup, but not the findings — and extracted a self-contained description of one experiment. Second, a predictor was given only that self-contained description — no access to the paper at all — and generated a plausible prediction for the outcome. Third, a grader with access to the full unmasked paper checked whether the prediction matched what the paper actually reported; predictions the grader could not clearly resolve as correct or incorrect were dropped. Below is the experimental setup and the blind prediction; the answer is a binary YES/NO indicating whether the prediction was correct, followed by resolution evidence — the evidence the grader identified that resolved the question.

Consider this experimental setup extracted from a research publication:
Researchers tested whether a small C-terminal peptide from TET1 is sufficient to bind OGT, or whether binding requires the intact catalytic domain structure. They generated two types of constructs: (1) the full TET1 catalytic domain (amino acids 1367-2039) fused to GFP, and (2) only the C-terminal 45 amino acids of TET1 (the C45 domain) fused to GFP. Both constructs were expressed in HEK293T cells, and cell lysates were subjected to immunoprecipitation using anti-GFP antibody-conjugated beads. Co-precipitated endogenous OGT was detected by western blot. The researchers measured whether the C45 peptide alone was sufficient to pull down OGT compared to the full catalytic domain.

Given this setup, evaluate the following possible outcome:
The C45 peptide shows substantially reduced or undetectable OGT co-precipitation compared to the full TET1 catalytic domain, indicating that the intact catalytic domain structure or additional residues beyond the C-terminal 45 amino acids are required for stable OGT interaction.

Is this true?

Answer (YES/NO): NO